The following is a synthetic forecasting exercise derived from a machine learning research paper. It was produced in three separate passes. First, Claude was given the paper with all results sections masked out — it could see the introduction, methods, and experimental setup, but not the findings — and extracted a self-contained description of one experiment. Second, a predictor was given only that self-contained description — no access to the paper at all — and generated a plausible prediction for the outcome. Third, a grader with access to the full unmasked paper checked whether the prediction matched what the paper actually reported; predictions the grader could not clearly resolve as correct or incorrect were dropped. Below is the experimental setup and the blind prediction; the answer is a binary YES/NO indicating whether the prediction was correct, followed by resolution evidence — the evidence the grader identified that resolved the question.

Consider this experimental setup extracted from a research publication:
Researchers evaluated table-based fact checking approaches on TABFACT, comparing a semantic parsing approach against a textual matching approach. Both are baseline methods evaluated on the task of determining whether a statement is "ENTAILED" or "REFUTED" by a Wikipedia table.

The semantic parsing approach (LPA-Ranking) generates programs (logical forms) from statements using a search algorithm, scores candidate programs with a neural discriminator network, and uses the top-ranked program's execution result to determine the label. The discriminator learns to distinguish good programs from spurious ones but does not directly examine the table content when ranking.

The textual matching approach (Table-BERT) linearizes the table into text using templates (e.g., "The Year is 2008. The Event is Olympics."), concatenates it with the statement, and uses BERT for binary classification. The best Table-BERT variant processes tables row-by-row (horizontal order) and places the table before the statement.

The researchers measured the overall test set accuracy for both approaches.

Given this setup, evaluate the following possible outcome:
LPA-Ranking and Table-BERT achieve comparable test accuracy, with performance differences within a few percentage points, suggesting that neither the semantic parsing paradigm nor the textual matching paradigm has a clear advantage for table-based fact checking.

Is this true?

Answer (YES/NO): YES